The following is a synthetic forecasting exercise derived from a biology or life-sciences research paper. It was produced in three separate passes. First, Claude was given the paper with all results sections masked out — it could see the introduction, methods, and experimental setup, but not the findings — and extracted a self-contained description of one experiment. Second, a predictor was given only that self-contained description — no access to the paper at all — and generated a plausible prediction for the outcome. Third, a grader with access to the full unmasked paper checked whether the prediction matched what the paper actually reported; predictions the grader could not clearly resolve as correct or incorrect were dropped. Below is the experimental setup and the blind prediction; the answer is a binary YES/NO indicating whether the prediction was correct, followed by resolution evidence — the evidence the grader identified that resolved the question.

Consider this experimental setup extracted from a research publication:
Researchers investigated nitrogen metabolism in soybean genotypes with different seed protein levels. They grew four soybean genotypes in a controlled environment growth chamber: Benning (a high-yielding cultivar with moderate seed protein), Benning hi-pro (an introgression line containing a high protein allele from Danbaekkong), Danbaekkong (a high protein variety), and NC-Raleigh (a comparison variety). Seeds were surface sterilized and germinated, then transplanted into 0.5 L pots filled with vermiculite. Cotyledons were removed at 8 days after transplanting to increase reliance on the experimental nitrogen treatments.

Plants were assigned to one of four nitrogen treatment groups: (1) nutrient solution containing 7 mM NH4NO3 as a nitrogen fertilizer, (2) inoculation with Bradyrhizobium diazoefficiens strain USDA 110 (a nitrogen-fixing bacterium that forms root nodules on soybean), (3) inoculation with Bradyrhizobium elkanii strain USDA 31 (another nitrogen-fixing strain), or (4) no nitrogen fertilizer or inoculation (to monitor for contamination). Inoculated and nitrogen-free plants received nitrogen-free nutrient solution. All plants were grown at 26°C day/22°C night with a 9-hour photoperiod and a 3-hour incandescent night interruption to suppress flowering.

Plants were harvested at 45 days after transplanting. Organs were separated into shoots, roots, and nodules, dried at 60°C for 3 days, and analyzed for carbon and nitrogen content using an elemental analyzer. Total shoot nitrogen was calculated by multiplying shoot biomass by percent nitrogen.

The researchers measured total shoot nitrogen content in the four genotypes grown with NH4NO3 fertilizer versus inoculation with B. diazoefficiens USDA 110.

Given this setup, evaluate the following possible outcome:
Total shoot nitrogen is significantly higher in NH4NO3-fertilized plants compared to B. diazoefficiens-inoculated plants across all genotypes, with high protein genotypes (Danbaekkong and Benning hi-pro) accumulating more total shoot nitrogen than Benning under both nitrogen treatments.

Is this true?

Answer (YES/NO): NO